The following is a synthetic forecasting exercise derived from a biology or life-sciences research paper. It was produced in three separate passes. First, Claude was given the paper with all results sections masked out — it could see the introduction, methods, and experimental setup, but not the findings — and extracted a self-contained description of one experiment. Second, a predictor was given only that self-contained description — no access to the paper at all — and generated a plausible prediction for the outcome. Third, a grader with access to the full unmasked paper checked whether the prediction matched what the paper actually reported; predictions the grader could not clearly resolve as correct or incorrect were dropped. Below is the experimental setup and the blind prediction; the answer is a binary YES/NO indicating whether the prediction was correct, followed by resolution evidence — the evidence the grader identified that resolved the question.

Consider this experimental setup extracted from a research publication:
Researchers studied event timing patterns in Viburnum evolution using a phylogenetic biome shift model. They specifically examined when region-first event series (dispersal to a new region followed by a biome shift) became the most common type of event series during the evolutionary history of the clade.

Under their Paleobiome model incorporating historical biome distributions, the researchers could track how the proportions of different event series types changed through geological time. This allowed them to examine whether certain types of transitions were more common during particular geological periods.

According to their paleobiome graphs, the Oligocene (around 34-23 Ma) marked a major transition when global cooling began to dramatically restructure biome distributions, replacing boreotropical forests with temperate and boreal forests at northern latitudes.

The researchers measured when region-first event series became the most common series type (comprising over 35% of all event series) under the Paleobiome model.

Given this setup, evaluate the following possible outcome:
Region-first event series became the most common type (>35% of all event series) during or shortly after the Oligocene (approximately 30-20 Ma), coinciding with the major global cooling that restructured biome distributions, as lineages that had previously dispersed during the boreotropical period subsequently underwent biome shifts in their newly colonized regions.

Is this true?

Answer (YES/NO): YES